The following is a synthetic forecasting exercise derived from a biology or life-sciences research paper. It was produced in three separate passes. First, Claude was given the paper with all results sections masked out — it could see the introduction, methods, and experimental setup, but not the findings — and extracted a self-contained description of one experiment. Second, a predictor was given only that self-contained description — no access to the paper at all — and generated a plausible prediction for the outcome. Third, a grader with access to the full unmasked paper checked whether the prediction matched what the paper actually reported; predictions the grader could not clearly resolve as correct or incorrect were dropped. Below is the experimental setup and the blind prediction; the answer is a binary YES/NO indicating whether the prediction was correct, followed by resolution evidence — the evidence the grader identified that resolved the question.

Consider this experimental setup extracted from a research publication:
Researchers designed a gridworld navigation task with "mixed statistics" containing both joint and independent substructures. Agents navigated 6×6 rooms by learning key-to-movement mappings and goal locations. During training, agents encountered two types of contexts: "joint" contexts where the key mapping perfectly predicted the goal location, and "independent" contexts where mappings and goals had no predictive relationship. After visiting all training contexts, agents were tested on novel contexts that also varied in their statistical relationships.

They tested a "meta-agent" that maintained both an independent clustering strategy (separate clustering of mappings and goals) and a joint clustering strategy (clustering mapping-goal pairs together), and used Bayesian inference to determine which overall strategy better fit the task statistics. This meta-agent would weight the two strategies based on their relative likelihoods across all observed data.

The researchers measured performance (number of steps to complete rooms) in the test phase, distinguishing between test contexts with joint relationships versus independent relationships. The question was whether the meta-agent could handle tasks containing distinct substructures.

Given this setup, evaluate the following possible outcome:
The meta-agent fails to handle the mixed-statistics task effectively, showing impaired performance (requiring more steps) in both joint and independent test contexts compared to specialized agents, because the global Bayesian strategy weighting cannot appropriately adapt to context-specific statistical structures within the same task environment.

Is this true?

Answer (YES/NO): YES